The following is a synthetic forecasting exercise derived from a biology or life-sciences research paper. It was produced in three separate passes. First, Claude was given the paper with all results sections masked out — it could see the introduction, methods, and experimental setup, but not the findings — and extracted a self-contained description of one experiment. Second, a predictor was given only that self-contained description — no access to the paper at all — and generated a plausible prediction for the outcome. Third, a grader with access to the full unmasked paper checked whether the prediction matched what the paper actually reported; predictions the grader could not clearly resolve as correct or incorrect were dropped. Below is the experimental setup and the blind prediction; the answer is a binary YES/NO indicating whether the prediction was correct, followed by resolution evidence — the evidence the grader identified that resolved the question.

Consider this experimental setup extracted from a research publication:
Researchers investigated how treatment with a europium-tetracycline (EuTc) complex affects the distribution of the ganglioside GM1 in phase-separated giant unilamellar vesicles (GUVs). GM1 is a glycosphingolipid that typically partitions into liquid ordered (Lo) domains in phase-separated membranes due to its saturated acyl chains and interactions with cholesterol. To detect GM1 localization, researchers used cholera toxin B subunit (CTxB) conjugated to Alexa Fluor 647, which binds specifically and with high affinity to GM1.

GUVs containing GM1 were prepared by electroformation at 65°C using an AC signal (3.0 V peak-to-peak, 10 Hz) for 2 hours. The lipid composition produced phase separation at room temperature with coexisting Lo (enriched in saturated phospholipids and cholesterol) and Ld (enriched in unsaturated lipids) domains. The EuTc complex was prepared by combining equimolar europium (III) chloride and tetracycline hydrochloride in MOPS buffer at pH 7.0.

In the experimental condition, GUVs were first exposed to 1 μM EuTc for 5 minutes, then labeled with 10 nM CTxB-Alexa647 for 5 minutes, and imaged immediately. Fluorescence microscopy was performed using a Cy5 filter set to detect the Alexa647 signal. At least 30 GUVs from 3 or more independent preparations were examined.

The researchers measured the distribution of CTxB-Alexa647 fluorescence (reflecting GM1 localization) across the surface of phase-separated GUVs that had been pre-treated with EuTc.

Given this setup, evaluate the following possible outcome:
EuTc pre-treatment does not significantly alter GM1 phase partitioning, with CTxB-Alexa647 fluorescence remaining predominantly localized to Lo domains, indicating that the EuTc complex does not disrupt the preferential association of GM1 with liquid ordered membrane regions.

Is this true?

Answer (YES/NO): NO